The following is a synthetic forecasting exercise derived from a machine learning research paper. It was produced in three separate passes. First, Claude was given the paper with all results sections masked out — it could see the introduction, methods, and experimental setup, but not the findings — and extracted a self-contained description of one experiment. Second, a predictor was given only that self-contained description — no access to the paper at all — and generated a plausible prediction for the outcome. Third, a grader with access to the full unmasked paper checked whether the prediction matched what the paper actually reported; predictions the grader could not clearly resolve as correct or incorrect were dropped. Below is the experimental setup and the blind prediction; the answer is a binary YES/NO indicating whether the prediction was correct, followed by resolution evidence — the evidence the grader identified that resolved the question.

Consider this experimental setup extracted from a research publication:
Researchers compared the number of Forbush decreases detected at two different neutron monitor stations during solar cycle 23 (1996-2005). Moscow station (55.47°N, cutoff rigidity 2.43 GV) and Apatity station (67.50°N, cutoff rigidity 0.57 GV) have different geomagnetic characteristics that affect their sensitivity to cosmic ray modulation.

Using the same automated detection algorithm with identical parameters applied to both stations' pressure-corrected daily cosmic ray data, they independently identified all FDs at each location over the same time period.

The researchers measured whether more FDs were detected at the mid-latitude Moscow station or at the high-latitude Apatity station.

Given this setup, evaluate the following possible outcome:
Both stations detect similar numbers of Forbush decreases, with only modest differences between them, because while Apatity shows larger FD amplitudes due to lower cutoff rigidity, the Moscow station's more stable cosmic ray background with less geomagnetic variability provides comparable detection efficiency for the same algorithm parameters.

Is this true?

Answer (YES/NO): YES